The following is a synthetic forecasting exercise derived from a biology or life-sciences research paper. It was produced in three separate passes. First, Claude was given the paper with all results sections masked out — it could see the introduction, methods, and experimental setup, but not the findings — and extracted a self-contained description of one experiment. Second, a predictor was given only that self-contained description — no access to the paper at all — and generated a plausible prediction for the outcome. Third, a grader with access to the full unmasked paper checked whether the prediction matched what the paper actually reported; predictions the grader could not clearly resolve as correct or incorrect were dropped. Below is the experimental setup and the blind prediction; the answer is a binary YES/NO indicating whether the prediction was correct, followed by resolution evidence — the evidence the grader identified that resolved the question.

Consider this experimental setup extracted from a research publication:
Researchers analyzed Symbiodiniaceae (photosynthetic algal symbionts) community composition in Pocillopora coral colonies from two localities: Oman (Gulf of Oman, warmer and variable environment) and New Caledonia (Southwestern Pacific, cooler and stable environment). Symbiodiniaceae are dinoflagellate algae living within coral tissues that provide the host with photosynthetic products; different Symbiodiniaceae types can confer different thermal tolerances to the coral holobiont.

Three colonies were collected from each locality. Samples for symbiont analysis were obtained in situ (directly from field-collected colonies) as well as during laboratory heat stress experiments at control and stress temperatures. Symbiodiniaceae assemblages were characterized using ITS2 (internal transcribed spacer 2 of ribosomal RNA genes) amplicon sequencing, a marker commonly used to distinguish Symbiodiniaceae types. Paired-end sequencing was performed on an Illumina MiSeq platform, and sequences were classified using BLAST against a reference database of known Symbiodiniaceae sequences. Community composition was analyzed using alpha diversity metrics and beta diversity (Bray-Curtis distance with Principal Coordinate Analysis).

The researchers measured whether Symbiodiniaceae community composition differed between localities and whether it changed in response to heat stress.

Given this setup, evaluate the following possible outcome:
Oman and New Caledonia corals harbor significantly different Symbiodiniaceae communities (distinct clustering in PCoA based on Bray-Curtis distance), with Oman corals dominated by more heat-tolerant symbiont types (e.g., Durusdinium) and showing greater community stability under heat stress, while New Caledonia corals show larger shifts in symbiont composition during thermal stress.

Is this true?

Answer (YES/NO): NO